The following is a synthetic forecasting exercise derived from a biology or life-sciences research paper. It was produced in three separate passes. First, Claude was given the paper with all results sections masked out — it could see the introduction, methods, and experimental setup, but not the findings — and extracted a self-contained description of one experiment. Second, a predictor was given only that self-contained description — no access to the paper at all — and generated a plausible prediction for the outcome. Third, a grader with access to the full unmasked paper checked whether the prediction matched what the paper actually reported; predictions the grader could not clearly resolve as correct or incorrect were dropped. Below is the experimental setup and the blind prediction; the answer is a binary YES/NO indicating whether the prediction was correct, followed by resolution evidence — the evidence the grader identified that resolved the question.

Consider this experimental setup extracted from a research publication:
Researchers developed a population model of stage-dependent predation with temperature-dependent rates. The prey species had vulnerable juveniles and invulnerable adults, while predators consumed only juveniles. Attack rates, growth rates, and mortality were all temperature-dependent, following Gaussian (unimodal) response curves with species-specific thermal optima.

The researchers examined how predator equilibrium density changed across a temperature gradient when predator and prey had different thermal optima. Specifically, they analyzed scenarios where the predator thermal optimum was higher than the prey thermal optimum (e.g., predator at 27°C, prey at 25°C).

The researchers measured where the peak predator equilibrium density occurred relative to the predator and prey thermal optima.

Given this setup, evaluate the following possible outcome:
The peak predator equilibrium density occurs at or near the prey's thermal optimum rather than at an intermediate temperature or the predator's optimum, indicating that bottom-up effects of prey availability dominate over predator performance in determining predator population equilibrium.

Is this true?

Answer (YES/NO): NO